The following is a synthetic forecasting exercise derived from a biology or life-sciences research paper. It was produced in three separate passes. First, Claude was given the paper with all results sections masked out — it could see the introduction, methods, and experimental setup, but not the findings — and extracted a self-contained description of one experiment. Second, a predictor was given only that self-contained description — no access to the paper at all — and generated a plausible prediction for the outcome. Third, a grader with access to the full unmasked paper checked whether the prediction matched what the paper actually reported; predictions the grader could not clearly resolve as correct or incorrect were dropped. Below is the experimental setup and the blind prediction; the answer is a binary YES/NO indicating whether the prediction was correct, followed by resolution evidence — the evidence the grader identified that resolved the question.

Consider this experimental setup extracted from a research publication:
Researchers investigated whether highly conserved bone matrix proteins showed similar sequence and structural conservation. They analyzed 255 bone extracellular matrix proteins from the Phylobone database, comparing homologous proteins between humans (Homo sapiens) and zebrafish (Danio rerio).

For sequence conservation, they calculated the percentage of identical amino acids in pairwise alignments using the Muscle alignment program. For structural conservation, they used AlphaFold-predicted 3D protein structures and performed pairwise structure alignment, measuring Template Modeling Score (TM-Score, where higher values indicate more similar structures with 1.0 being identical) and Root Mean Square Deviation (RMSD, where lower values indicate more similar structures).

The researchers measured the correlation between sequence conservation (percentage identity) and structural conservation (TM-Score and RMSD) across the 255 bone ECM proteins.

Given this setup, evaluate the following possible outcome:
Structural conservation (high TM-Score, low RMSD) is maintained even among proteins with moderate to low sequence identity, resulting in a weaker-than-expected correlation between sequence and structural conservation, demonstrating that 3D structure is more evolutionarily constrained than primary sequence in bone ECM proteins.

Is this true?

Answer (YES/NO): YES